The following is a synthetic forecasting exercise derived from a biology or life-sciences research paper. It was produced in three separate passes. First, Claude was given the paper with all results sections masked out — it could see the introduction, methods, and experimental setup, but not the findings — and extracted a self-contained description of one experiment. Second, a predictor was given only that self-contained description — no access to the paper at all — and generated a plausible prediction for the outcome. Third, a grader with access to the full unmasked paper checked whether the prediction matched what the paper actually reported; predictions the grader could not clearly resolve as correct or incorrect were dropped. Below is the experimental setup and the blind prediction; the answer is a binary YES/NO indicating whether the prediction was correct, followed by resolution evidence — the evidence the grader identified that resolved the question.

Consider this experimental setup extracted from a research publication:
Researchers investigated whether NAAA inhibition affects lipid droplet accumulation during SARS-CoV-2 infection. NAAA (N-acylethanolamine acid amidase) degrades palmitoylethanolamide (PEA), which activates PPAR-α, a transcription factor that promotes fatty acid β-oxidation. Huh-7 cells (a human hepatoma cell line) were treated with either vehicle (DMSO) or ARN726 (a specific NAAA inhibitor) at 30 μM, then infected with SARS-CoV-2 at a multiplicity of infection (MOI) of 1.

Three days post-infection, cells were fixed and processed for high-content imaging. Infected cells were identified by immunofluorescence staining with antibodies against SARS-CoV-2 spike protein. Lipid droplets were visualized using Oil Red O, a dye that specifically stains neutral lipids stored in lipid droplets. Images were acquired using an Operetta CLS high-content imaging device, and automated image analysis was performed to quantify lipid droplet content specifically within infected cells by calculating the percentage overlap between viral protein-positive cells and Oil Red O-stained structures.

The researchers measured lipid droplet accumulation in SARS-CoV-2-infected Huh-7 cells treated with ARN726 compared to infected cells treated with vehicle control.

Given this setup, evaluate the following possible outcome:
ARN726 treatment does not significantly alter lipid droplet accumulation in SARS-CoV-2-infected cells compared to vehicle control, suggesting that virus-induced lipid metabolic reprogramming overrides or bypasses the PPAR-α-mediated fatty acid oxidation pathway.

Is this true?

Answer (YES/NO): NO